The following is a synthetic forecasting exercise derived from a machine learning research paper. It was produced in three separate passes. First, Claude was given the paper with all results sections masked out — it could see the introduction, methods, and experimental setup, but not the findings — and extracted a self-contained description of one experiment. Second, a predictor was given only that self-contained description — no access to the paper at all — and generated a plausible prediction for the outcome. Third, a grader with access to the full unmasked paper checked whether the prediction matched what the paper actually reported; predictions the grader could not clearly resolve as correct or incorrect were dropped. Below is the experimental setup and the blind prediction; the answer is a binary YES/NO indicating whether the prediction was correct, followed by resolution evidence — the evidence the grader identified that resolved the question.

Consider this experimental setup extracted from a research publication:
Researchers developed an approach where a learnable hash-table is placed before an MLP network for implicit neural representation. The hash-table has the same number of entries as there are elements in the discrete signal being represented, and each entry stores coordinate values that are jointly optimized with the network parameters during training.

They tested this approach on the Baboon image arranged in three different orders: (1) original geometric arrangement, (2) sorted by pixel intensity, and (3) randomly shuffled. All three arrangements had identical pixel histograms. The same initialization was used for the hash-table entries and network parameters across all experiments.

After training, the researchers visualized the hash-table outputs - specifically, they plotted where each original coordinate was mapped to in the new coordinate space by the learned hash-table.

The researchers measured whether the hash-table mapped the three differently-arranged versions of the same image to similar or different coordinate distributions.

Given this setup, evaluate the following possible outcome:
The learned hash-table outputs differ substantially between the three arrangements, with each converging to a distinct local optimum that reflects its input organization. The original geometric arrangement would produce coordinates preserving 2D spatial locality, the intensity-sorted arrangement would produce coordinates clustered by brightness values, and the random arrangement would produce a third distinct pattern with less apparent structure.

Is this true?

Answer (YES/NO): NO